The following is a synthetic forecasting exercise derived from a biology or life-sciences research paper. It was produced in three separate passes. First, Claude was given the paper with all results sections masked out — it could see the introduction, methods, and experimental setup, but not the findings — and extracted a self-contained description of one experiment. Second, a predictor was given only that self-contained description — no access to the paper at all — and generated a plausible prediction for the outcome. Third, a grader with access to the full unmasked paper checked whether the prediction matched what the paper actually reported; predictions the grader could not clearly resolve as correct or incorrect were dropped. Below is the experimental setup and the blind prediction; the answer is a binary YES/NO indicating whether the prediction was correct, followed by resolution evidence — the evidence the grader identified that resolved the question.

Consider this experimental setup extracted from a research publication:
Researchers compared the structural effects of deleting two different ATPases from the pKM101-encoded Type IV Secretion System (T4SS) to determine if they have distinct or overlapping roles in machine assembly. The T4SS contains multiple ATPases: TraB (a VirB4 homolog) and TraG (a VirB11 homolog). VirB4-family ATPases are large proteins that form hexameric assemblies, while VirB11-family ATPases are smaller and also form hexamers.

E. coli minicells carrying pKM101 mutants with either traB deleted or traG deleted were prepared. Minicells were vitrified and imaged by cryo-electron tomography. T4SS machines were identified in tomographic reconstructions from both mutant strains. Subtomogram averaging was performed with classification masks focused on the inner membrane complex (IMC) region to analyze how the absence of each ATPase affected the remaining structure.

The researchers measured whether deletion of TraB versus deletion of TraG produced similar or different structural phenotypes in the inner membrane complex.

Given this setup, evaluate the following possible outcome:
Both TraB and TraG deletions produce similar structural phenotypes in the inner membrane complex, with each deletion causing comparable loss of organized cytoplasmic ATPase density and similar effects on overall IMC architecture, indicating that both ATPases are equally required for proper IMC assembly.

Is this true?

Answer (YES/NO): NO